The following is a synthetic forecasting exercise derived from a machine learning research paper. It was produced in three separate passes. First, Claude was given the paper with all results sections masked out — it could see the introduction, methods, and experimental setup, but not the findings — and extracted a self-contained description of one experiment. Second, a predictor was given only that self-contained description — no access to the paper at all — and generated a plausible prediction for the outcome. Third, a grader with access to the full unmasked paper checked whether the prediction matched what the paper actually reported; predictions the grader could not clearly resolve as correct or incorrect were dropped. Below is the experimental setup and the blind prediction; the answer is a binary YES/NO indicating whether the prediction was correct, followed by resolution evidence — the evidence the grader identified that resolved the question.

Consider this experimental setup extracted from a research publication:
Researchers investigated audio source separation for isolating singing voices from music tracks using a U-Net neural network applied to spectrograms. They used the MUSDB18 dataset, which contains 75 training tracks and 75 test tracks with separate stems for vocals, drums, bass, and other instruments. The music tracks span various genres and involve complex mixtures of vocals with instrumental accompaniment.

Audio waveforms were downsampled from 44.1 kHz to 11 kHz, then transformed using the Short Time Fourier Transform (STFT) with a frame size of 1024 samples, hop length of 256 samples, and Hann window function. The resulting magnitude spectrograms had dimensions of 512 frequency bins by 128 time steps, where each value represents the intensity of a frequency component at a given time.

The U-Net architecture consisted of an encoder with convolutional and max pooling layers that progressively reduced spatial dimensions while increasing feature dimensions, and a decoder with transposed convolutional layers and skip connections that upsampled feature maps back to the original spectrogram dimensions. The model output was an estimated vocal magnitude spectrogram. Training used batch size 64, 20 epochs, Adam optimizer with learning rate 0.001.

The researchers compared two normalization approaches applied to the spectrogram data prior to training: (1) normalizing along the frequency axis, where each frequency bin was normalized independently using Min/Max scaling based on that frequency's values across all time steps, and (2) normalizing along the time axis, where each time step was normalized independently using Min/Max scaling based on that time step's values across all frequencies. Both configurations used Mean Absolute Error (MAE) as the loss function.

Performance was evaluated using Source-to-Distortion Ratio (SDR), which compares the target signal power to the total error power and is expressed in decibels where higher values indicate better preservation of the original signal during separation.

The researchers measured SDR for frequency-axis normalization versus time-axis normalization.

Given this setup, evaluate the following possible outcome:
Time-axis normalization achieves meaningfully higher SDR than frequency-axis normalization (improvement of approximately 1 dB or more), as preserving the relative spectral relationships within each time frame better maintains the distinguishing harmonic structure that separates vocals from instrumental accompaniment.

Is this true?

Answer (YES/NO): NO